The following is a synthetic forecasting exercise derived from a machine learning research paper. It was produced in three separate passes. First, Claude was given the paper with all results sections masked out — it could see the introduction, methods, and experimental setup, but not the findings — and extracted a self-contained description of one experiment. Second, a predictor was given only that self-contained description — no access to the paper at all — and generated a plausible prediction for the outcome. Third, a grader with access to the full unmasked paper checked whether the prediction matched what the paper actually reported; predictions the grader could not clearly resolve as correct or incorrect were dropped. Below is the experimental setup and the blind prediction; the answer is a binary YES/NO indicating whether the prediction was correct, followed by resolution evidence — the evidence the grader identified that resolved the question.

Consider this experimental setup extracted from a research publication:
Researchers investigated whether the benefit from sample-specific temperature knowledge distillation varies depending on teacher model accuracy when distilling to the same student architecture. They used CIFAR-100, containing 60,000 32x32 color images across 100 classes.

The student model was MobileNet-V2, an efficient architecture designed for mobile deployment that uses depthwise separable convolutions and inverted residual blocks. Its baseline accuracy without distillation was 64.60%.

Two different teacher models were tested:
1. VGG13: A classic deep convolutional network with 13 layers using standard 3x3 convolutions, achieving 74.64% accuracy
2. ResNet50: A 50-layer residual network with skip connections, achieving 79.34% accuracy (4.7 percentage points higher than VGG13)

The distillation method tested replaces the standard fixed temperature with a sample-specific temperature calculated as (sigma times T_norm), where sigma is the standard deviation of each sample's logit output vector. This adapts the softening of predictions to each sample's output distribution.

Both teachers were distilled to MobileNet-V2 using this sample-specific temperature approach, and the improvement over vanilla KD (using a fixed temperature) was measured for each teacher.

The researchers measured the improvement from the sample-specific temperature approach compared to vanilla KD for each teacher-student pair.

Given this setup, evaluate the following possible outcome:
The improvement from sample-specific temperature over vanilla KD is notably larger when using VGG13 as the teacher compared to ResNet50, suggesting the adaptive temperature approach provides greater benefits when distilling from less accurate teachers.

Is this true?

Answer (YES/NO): NO